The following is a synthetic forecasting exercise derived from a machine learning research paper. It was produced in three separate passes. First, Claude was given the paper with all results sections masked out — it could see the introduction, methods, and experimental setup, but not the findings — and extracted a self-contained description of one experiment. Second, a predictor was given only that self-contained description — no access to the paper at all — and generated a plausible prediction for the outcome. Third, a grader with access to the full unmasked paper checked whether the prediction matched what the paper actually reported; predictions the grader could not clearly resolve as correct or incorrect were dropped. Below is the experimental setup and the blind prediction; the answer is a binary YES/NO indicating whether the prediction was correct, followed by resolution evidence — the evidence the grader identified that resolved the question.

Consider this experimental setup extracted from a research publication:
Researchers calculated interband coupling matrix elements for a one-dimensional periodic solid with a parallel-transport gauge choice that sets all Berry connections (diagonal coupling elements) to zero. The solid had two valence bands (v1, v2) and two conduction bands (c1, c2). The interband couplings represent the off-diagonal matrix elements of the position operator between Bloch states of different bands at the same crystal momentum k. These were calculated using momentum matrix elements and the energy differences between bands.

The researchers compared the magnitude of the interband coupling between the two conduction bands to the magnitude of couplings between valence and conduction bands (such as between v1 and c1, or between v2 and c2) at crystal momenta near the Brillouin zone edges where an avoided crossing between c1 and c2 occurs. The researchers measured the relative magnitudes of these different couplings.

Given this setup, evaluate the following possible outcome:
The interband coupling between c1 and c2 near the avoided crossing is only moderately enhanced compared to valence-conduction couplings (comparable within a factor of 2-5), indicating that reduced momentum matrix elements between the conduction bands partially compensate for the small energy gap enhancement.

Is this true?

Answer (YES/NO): NO